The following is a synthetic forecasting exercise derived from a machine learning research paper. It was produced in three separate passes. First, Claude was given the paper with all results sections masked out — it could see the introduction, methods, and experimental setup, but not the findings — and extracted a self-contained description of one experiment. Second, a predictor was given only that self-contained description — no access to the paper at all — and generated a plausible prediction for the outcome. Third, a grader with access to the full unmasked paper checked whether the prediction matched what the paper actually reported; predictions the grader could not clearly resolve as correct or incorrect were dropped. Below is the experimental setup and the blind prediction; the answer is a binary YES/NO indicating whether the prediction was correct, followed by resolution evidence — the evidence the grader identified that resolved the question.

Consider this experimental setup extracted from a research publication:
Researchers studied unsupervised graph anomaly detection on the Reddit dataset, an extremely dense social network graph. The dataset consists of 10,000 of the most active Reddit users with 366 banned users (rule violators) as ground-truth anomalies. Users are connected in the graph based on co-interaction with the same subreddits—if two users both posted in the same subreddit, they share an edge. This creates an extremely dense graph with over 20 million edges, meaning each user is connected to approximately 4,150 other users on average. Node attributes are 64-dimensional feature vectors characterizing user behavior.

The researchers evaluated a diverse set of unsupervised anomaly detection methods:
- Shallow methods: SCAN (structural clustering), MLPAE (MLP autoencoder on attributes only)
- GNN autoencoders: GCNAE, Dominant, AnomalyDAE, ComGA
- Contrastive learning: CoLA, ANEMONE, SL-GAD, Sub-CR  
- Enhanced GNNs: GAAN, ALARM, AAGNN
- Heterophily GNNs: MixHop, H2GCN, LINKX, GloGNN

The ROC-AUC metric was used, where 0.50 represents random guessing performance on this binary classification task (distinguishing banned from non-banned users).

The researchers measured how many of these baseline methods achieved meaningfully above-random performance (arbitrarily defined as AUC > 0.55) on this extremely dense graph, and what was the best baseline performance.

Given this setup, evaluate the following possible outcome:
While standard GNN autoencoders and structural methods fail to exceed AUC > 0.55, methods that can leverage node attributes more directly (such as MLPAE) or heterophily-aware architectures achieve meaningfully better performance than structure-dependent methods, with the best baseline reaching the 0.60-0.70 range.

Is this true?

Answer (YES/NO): NO